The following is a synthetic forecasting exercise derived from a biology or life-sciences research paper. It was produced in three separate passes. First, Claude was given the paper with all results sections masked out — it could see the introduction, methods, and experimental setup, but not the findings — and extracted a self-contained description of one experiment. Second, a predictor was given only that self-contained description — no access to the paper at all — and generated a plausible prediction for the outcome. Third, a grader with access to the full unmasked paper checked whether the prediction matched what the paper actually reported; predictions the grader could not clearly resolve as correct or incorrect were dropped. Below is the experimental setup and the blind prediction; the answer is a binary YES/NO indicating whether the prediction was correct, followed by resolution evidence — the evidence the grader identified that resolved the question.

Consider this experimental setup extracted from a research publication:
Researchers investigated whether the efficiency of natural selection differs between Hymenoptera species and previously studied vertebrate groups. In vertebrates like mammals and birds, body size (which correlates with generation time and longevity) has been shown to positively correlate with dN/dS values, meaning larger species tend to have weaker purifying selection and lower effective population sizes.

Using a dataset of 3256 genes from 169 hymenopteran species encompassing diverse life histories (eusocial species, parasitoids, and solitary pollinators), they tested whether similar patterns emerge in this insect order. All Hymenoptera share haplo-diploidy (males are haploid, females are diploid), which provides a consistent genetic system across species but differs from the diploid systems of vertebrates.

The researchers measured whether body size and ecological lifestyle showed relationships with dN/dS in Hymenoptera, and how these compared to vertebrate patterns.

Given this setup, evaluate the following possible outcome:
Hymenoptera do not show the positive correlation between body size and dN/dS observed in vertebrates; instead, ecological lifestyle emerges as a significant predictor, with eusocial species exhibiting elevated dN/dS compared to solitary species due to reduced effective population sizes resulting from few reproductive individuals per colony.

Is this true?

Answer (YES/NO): NO